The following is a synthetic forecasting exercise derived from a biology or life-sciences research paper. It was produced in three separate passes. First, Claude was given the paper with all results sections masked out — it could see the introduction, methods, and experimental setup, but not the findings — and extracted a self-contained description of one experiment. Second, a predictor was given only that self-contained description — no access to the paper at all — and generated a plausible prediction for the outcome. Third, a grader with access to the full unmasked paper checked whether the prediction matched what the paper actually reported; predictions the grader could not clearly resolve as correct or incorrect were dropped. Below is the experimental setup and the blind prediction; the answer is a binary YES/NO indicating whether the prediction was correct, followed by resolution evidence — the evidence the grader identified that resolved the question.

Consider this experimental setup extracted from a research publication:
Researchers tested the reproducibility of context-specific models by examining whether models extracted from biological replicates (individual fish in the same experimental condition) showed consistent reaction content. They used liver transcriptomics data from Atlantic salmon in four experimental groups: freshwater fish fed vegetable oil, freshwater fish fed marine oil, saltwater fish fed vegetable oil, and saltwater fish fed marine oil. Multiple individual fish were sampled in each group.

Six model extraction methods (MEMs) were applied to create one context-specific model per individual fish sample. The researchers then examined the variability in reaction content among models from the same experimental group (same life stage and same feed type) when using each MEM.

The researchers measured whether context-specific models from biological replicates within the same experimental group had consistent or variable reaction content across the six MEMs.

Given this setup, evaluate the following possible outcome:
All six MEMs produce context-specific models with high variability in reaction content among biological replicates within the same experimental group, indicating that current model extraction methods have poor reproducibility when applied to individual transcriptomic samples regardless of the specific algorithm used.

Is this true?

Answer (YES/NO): NO